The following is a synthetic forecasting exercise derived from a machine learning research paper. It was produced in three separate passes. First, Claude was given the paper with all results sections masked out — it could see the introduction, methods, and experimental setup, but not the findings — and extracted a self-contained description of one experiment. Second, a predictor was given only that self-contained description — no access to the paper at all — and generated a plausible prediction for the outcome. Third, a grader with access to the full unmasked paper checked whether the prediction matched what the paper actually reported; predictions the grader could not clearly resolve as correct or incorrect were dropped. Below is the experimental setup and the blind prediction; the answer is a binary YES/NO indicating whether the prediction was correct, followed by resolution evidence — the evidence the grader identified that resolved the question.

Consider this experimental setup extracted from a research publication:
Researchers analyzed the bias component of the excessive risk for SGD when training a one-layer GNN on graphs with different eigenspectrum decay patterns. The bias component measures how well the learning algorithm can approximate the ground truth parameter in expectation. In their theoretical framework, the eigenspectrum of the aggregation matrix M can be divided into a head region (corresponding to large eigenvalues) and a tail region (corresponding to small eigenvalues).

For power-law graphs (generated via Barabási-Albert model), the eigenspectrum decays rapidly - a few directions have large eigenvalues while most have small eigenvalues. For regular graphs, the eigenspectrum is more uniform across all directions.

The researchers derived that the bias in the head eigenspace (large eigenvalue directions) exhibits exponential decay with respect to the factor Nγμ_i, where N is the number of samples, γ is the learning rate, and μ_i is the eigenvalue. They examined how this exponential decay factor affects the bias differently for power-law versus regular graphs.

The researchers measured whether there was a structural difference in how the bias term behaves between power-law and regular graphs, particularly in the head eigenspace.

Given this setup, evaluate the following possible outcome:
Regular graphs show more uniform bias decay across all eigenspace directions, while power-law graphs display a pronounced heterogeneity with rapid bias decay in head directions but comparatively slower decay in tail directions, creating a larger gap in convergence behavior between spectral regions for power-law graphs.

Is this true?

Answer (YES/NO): YES